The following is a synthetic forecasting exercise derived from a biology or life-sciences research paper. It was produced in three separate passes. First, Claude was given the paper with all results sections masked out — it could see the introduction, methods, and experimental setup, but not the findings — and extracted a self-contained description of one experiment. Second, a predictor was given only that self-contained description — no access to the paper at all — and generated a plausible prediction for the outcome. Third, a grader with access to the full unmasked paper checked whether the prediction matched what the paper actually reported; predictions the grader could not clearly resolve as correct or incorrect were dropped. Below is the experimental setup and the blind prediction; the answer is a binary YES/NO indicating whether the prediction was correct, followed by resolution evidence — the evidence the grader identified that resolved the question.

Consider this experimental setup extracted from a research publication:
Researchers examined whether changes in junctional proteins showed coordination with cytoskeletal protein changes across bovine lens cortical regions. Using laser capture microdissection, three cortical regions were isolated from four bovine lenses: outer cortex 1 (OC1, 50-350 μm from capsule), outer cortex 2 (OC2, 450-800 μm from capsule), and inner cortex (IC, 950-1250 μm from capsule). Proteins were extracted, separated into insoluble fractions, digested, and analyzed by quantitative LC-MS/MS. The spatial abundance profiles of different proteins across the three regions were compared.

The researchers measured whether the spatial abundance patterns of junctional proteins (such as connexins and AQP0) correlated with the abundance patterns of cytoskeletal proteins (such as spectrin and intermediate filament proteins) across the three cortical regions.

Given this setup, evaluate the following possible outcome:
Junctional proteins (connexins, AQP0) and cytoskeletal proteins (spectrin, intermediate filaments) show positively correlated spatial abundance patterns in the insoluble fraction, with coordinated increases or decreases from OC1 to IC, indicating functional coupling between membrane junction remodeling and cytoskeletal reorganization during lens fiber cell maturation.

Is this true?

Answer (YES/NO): NO